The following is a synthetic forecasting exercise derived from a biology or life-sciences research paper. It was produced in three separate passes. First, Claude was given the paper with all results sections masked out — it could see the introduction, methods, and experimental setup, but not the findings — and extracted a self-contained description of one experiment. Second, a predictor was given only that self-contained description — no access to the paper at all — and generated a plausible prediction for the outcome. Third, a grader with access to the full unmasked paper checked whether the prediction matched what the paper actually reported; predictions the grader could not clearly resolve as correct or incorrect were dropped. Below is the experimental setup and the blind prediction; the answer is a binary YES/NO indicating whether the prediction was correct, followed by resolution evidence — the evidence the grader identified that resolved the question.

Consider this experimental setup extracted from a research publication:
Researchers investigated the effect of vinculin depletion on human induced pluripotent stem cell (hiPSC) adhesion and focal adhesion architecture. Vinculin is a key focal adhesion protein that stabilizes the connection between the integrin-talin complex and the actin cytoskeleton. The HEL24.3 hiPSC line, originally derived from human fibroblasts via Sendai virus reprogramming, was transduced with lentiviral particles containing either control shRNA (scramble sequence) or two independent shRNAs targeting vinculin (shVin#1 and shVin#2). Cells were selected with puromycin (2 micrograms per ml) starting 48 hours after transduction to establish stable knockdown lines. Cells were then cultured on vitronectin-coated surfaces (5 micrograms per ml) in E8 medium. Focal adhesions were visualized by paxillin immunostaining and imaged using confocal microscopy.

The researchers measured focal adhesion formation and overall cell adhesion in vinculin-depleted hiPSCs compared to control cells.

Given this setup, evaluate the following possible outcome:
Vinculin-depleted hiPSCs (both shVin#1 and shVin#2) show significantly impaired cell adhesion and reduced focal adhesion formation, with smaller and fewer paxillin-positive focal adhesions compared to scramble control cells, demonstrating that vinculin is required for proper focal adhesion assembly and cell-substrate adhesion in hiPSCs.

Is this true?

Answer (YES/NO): NO